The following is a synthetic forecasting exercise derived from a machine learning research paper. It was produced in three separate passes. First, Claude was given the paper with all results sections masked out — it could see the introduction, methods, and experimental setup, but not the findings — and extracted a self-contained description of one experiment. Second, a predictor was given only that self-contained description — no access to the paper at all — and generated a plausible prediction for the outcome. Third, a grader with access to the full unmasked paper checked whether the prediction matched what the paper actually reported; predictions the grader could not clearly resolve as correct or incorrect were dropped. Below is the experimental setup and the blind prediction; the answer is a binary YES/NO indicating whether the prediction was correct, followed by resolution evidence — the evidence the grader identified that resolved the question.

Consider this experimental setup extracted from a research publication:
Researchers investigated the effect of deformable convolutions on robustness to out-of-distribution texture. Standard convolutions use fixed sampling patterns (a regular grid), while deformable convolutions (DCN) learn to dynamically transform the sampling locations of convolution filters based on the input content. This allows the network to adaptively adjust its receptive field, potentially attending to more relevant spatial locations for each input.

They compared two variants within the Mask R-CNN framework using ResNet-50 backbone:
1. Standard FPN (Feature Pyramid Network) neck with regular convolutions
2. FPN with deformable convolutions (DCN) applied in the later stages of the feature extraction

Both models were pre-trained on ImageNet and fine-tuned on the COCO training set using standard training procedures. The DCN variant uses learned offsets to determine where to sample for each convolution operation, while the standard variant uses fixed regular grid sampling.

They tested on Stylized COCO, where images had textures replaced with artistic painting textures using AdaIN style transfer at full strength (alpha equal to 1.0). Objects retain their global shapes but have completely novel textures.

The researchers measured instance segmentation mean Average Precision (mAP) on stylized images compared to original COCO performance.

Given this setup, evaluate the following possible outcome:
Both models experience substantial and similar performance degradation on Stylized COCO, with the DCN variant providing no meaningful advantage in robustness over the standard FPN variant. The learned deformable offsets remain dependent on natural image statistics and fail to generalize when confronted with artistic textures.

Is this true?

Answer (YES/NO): NO